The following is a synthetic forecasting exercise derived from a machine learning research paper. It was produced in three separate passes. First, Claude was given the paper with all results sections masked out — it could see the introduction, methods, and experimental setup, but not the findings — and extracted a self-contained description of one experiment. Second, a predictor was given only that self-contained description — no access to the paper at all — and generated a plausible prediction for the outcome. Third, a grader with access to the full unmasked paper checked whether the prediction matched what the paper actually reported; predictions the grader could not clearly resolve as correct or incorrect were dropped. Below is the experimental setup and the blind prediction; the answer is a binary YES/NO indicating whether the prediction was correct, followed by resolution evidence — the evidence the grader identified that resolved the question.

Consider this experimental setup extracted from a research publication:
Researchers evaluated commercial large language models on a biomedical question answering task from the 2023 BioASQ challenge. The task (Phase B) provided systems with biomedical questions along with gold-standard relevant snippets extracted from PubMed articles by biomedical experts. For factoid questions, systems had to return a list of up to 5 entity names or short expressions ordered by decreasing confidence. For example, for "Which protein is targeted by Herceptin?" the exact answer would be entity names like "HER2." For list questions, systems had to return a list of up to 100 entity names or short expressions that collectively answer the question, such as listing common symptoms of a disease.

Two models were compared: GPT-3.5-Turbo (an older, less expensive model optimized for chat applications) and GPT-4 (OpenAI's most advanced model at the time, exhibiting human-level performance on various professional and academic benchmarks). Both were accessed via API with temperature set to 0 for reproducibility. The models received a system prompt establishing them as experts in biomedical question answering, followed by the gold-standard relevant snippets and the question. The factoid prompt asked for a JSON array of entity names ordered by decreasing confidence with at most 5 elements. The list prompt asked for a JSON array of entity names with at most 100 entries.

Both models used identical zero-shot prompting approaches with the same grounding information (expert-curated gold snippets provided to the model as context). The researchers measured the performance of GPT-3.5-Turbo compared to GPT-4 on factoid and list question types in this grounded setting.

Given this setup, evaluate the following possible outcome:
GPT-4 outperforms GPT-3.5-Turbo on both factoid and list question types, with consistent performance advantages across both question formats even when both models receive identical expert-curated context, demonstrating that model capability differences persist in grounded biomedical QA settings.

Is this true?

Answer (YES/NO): NO